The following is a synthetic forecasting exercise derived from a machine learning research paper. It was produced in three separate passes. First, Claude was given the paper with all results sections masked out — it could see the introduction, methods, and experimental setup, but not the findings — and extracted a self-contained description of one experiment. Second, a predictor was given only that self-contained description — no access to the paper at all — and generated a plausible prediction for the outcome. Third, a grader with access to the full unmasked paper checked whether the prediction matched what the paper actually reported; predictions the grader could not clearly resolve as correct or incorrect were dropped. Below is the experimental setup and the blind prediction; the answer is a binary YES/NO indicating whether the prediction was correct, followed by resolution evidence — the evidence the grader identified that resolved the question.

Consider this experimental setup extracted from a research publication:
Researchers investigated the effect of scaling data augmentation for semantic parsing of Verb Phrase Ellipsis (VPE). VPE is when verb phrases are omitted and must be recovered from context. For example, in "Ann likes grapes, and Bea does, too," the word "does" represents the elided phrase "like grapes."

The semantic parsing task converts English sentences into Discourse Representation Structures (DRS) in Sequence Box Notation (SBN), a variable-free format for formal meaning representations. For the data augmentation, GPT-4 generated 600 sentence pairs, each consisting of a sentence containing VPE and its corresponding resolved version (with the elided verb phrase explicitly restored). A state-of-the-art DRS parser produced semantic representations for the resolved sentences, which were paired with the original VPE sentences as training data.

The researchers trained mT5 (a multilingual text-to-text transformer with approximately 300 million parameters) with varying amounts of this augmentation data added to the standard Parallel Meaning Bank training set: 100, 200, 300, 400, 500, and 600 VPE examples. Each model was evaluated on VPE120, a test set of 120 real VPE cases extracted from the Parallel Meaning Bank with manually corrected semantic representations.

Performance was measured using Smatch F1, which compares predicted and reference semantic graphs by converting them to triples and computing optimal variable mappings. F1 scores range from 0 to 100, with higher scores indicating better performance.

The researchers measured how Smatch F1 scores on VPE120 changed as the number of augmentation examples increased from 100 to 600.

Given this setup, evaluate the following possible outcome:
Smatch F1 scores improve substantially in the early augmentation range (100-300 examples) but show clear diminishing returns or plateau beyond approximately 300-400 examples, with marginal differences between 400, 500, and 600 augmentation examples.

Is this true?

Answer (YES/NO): YES